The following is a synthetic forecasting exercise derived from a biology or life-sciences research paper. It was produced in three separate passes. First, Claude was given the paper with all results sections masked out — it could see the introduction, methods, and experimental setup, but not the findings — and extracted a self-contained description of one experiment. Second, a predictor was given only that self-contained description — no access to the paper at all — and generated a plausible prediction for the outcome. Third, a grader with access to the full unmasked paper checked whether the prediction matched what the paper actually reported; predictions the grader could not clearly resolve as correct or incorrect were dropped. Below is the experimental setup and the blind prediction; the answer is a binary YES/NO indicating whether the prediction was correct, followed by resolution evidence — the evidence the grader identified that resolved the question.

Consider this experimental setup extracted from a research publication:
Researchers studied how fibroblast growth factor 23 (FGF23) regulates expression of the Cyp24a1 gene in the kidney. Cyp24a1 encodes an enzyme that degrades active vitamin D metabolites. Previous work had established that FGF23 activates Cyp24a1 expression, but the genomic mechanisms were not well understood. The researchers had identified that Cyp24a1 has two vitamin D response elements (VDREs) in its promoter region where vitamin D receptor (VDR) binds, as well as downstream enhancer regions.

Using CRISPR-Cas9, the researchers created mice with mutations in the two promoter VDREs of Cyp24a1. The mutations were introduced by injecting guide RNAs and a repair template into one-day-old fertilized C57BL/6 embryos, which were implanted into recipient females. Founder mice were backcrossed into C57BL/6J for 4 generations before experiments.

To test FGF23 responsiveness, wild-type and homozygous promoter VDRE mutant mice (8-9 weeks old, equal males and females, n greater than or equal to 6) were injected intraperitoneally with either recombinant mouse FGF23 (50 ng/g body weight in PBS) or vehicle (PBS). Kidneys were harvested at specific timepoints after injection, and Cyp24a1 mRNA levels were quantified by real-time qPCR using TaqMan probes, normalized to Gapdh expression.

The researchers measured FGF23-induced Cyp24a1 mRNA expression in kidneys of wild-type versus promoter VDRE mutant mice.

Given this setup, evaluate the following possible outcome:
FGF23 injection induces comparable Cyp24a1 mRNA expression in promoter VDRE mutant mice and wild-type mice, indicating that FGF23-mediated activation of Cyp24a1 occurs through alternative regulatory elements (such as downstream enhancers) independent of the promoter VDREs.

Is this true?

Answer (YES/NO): NO